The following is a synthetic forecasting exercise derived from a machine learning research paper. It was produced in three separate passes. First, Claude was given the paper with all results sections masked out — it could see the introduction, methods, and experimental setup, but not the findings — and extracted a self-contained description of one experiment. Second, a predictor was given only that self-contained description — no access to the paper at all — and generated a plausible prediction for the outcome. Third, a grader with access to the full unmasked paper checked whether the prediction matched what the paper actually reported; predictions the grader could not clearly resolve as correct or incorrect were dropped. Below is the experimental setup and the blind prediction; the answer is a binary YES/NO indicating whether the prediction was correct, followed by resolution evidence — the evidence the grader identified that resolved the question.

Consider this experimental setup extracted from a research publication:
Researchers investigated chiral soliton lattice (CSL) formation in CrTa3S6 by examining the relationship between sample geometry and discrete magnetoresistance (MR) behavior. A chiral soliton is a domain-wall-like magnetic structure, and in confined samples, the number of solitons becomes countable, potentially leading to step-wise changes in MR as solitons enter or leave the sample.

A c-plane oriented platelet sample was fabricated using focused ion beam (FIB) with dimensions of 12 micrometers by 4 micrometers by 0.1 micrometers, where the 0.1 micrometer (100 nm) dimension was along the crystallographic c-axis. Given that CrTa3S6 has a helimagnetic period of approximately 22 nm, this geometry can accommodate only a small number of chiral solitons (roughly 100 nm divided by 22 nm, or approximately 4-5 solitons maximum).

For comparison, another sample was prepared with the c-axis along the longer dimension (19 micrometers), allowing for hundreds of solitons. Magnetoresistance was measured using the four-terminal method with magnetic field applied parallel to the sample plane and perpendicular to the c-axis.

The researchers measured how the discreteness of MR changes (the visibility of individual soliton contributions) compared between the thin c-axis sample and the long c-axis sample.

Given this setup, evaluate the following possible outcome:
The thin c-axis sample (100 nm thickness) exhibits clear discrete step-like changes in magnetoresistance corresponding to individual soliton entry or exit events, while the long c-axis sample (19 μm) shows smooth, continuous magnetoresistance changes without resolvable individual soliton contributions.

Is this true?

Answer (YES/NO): YES